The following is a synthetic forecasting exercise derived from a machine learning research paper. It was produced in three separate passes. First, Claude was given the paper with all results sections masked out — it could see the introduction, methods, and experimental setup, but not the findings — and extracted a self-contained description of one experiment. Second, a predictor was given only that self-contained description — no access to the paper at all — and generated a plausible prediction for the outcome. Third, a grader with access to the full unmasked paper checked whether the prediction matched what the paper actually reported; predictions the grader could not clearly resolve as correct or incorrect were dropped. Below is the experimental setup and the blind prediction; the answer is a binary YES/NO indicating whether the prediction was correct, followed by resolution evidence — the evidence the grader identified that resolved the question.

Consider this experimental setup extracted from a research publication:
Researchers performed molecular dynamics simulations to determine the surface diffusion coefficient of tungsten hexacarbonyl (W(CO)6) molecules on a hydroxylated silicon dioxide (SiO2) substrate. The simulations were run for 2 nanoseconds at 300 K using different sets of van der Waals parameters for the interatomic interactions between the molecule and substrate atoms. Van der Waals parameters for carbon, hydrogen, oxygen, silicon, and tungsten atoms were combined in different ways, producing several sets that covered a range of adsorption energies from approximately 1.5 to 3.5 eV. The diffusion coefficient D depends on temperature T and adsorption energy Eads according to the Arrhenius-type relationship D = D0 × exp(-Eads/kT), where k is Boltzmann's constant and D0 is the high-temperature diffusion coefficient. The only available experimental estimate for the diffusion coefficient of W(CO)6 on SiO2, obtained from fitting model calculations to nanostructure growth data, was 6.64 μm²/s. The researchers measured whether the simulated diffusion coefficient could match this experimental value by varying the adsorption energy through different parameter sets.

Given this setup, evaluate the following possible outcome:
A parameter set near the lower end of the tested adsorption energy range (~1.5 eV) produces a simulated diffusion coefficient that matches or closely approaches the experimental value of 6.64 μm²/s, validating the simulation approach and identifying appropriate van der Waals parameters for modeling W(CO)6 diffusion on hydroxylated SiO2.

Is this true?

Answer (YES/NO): NO